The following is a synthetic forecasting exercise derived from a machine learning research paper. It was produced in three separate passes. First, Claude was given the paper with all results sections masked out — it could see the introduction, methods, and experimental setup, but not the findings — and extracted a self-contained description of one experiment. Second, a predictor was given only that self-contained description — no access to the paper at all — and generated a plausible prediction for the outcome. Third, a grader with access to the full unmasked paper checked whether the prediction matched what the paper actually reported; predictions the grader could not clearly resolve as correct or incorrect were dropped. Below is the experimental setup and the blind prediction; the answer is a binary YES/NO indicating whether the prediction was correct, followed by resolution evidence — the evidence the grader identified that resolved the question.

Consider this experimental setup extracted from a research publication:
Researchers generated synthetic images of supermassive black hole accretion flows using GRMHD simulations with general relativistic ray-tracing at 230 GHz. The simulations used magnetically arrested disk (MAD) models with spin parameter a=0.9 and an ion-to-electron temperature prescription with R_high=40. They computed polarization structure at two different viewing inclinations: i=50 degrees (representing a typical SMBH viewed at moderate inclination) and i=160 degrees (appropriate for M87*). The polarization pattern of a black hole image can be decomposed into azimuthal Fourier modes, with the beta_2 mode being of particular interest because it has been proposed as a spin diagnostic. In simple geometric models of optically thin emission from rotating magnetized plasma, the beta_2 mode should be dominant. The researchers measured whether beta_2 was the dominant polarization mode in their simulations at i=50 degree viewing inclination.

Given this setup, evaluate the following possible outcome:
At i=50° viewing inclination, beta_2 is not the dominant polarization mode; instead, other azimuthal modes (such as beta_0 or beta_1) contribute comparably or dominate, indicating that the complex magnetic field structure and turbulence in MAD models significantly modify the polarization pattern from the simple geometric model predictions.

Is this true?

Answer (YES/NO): NO